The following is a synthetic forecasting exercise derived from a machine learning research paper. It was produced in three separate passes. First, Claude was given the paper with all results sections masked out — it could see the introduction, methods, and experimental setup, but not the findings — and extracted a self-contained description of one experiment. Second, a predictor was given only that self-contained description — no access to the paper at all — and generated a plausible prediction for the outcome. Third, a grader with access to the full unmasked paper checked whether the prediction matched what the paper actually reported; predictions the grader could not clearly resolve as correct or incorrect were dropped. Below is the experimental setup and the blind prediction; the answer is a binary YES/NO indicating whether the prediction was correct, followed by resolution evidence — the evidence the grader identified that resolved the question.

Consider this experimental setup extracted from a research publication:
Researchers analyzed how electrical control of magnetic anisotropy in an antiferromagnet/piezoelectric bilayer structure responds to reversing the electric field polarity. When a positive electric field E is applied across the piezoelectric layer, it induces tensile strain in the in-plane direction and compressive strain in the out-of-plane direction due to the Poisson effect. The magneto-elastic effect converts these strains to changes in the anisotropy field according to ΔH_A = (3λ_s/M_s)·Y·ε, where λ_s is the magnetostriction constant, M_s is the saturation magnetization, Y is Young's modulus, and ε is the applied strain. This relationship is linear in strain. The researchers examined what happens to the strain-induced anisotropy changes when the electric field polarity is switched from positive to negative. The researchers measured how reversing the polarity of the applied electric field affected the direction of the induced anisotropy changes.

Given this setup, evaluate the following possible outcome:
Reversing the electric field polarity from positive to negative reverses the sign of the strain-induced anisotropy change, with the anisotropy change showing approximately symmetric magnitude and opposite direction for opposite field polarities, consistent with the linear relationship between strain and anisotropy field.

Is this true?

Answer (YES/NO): YES